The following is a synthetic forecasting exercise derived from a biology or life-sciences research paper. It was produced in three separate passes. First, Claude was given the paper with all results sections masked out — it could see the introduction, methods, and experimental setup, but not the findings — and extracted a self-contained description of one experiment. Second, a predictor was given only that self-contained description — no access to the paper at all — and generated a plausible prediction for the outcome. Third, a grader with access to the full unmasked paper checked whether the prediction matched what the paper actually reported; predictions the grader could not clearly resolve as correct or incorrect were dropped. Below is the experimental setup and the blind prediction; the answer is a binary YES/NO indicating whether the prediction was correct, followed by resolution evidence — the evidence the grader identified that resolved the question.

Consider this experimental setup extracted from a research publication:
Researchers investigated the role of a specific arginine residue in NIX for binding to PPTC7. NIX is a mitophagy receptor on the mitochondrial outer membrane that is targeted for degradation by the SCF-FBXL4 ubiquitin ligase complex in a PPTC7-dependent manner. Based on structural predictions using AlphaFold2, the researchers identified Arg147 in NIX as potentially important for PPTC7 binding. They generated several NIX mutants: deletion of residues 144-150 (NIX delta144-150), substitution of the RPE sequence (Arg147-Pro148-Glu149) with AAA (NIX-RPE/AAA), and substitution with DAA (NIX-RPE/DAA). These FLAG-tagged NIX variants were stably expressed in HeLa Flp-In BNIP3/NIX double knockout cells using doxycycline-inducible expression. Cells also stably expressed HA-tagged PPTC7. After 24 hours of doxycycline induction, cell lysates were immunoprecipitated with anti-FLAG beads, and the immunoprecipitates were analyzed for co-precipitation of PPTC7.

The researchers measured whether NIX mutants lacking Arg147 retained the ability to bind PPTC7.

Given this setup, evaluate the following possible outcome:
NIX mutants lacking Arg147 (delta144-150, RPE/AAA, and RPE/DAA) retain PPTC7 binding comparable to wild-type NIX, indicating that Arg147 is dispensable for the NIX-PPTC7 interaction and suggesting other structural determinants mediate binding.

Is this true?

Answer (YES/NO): NO